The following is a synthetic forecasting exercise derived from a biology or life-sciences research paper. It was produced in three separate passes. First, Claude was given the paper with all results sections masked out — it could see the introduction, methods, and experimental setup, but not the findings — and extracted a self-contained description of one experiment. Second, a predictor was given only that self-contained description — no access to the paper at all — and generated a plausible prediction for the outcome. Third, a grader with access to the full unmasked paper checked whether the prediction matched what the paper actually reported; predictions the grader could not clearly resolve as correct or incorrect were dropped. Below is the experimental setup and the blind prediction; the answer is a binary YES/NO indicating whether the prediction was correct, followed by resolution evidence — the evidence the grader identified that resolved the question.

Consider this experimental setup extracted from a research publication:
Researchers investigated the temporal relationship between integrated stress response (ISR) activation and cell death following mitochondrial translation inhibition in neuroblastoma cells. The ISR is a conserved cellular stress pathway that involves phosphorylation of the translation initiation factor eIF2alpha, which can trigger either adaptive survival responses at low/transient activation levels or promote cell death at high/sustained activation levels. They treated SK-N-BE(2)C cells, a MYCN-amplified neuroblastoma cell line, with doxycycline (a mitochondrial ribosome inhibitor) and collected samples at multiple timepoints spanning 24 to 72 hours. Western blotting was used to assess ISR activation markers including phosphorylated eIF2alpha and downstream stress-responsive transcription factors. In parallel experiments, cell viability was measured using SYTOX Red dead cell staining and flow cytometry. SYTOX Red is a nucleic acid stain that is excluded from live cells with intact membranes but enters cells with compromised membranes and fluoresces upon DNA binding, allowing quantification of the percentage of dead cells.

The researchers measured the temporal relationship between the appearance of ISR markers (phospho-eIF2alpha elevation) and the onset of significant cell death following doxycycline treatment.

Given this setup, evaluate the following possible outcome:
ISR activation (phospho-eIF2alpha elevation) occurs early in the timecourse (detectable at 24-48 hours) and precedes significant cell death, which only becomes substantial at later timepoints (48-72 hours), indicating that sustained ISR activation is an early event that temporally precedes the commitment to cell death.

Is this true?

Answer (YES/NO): YES